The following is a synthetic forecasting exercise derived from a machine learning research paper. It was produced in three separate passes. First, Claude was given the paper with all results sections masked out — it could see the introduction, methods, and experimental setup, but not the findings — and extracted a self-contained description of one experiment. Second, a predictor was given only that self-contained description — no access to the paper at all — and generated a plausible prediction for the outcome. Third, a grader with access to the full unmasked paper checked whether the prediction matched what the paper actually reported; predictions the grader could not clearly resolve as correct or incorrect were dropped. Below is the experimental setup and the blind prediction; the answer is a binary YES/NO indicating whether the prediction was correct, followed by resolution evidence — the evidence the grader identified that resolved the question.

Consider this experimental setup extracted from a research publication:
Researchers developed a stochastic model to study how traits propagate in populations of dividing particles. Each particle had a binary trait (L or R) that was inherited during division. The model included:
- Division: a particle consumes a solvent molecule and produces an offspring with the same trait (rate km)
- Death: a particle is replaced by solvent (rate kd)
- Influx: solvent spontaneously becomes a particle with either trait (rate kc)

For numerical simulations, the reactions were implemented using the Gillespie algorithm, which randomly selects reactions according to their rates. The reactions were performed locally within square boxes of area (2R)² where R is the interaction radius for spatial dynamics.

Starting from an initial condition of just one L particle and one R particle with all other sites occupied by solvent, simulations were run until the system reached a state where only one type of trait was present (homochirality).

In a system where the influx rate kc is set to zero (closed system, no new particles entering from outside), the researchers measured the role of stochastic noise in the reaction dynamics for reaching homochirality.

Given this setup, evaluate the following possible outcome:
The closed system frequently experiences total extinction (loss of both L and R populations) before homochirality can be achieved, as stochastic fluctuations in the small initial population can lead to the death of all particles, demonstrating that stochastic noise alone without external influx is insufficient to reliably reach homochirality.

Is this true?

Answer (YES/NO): NO